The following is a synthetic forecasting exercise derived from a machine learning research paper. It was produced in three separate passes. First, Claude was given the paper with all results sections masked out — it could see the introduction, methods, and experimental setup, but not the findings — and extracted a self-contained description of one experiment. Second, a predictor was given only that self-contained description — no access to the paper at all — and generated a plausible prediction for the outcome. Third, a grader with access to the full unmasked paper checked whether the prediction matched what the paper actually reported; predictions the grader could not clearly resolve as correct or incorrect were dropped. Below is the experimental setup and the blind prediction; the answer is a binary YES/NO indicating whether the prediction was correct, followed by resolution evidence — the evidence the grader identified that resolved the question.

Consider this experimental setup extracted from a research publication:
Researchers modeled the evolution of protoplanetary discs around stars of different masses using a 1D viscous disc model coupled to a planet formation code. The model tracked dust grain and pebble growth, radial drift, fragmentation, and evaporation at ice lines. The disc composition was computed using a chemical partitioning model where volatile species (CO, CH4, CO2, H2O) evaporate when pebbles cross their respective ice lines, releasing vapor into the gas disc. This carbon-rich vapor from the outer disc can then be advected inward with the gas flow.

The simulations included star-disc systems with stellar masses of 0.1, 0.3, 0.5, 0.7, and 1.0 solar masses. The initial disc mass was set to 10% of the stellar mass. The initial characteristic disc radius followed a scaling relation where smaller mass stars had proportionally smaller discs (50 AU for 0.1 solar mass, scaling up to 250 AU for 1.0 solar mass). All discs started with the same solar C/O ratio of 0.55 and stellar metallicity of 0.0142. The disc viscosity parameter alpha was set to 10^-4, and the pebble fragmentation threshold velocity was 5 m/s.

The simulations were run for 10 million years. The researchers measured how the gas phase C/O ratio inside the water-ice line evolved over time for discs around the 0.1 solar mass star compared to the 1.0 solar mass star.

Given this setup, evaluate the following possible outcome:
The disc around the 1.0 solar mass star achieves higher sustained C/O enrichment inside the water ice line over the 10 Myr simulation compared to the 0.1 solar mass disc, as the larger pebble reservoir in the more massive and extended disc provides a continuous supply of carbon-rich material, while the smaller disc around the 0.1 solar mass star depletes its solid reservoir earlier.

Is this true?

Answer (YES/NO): NO